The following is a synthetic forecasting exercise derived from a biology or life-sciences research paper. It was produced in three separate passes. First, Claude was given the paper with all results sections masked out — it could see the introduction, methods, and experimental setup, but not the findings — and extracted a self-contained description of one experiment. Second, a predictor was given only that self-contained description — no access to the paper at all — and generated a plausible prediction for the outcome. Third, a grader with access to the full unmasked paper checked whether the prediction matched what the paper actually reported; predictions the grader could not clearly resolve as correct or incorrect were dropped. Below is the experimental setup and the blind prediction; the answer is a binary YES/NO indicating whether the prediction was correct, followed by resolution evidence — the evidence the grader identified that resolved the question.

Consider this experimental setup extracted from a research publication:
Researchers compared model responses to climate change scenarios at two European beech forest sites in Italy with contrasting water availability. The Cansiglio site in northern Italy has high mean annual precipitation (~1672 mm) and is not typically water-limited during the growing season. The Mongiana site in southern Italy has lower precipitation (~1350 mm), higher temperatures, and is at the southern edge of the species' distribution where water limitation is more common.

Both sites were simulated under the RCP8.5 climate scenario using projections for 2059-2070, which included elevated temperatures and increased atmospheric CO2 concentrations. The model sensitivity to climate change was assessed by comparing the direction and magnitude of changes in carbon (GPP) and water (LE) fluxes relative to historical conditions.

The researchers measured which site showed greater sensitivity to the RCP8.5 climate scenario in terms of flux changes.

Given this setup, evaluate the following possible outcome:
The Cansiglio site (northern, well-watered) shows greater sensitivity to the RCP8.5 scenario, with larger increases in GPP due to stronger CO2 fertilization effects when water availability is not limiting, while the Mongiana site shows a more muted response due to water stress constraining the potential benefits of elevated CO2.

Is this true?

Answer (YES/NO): NO